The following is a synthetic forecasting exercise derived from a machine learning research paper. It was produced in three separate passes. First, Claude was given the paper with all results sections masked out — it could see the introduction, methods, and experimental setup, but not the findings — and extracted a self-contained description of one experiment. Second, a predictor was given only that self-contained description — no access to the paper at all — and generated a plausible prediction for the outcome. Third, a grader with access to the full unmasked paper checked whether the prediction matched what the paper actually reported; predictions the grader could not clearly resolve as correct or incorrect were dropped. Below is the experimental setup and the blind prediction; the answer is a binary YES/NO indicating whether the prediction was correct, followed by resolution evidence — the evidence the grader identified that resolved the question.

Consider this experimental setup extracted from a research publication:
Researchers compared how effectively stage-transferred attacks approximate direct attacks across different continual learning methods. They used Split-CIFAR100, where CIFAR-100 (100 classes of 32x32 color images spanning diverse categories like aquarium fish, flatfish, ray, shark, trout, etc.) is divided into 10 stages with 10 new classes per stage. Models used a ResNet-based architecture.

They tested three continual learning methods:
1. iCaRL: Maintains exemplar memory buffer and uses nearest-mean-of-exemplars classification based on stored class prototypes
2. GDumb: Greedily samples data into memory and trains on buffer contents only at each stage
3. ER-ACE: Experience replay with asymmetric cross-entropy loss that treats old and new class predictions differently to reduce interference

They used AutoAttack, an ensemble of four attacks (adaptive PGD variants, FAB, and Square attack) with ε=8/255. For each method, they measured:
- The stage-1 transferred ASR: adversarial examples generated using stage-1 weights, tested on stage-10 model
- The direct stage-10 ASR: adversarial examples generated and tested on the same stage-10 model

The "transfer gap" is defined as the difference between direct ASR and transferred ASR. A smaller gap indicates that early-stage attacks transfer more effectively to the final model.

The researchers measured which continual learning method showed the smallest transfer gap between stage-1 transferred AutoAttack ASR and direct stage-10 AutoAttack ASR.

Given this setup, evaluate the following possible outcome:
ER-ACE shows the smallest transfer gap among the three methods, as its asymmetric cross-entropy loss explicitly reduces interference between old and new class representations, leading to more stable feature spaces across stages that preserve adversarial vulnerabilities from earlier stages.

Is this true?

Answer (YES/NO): NO